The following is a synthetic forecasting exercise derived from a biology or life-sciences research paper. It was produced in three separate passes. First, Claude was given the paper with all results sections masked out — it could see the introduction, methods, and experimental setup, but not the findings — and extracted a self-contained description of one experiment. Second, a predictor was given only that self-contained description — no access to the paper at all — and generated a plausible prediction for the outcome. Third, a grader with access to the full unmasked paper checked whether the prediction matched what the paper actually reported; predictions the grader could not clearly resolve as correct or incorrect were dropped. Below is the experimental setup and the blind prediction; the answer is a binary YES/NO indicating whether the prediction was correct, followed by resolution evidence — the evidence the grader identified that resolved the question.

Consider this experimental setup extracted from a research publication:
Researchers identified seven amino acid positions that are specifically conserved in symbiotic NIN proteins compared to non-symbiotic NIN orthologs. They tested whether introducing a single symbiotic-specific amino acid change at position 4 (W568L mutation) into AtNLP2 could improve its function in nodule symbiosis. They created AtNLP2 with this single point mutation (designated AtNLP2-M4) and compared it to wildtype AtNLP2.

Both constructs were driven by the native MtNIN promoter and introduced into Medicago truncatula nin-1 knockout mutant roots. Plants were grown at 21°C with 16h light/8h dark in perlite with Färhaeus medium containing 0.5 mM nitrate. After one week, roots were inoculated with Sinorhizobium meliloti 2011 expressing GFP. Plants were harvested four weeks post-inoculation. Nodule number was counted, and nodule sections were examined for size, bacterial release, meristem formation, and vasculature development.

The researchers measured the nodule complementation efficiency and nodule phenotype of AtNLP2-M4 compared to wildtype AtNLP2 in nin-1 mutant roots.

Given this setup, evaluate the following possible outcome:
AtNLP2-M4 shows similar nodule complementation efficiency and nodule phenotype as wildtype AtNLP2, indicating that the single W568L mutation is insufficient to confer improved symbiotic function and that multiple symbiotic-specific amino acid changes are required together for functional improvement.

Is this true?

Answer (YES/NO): NO